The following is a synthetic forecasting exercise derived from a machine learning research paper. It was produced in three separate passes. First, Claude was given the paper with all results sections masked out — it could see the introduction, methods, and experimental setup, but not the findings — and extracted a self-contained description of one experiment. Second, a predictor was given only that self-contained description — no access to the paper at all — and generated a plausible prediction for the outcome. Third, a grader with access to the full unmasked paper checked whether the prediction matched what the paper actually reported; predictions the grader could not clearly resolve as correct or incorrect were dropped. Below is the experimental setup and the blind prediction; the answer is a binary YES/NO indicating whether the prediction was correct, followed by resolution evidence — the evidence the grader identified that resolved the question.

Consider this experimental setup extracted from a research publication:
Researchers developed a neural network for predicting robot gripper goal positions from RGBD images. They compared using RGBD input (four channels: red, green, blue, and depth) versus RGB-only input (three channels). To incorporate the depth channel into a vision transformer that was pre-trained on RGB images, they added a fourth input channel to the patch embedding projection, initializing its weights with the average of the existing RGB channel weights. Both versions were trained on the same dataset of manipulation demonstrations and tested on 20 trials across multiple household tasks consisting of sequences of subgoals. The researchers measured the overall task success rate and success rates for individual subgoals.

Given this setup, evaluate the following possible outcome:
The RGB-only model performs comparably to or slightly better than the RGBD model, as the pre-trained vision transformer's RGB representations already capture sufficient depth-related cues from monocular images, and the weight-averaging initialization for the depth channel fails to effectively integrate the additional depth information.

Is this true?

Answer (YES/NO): NO